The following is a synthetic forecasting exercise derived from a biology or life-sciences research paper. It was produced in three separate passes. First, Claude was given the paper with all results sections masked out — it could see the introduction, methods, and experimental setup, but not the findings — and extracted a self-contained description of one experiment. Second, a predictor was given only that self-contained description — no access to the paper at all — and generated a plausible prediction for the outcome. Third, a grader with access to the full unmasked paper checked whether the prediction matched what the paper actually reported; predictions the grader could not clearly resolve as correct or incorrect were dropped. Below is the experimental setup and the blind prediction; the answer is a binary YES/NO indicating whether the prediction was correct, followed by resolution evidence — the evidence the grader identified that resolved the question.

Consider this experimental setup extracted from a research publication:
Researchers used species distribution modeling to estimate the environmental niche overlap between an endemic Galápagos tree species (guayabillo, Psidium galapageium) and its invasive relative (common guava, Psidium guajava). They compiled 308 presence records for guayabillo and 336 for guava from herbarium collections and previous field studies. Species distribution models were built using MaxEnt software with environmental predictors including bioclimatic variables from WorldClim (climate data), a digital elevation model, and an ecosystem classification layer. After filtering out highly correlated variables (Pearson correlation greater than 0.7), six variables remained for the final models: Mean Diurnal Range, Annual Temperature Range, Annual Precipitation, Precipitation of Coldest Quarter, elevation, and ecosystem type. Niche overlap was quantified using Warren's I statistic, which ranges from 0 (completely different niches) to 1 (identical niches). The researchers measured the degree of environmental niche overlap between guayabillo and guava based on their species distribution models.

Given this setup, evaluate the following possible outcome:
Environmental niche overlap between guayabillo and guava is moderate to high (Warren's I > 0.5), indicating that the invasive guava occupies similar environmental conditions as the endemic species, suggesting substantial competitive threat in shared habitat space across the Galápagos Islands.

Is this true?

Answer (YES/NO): YES